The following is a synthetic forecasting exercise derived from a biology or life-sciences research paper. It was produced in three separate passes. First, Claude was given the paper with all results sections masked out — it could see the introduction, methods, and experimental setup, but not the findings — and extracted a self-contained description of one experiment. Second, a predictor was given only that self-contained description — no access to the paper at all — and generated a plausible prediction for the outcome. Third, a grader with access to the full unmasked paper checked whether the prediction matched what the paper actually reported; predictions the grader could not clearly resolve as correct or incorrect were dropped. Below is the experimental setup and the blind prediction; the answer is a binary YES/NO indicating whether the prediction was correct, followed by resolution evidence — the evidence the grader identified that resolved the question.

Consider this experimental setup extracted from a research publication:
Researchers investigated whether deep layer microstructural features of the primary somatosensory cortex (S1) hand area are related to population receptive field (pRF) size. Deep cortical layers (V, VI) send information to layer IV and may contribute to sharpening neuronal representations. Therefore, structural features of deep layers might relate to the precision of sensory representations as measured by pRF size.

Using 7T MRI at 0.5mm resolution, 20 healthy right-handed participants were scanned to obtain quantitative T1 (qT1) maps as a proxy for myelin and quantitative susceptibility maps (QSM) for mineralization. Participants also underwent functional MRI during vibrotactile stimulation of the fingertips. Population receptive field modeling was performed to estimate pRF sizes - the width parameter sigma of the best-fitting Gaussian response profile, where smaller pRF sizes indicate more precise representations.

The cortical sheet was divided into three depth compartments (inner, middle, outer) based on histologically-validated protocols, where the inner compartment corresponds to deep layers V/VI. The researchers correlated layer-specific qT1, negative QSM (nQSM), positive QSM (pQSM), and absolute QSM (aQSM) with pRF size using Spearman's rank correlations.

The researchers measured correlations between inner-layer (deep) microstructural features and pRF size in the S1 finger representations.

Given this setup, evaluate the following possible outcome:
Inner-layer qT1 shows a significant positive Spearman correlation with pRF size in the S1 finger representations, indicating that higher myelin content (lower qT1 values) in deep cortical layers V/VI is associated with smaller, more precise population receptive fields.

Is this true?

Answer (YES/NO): NO